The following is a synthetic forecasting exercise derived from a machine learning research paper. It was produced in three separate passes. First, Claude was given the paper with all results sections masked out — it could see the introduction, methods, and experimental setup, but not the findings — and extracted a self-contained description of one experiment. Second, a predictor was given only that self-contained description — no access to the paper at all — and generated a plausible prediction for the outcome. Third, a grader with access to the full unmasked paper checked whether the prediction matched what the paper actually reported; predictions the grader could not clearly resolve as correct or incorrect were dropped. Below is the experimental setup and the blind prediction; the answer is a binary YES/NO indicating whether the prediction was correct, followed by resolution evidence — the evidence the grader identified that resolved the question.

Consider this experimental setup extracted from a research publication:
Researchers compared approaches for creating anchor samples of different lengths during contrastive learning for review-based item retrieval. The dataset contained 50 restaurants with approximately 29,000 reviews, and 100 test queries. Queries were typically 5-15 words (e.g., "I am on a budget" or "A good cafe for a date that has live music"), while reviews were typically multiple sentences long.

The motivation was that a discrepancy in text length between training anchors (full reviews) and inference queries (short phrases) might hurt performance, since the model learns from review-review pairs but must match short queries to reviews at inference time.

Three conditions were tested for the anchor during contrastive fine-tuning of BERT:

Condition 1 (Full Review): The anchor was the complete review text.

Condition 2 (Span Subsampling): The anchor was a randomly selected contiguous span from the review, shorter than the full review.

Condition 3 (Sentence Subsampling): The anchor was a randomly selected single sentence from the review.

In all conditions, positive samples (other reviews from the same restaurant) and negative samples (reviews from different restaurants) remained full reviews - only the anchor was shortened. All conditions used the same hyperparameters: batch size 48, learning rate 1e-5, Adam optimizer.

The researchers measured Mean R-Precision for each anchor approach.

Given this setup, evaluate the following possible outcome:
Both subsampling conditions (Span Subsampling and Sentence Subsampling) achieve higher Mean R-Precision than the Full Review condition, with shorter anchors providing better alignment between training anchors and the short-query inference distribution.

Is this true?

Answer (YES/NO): YES